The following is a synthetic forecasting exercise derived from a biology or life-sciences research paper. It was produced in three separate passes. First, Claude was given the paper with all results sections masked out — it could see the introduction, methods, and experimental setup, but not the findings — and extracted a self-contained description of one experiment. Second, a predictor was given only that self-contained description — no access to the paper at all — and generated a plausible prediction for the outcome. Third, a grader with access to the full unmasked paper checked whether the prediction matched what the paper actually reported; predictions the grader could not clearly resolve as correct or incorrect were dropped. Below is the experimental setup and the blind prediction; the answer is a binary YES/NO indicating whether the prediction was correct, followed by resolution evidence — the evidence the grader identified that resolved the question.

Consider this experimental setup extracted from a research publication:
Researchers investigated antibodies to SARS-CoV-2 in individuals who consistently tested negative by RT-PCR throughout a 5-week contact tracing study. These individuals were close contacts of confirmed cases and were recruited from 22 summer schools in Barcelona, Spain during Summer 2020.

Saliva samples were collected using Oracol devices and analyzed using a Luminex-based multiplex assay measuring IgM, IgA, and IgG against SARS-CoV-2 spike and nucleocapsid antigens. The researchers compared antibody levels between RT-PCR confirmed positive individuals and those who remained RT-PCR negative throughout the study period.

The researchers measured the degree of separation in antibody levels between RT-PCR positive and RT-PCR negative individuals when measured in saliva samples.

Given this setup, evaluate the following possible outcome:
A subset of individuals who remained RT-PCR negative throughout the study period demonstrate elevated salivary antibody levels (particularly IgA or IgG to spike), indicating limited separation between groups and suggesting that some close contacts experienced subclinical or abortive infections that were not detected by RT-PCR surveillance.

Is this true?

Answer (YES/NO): YES